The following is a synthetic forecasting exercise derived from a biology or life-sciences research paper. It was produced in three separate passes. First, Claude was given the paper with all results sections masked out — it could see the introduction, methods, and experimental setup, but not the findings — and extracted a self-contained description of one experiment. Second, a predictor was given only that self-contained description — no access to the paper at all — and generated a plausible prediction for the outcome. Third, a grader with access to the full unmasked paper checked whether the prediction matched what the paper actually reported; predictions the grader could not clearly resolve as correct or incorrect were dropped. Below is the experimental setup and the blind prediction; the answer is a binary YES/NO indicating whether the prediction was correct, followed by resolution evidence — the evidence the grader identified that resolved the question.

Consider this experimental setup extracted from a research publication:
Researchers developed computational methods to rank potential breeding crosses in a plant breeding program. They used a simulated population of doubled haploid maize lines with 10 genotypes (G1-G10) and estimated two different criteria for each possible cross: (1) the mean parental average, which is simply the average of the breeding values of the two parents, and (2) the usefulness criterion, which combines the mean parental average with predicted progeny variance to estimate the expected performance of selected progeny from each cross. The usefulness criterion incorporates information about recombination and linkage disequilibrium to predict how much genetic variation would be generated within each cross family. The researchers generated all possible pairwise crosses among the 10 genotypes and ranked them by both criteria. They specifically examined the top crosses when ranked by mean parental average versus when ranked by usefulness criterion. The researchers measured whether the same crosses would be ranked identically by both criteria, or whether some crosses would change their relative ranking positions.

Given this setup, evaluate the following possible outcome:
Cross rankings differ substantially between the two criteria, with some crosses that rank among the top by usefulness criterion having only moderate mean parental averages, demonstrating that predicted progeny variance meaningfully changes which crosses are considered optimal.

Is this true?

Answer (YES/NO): NO